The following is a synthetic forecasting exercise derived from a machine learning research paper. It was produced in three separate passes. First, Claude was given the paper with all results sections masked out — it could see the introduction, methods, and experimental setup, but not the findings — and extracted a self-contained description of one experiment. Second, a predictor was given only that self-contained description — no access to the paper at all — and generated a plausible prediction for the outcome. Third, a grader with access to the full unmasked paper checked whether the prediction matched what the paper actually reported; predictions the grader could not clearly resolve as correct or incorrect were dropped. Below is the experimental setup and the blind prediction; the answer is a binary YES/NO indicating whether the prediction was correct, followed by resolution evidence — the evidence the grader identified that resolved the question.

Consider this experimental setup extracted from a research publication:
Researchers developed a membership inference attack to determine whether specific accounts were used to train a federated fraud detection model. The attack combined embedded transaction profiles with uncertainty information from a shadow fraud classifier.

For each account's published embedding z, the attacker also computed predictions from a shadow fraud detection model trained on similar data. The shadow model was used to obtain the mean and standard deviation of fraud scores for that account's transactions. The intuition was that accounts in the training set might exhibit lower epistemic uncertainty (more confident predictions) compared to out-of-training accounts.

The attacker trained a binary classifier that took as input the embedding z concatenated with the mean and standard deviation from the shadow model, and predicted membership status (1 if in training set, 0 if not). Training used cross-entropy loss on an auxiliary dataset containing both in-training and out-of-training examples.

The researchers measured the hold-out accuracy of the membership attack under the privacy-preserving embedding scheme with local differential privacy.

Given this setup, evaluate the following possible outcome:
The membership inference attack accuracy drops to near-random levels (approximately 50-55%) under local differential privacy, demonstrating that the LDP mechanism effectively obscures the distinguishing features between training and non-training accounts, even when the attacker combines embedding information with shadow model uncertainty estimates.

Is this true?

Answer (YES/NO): NO